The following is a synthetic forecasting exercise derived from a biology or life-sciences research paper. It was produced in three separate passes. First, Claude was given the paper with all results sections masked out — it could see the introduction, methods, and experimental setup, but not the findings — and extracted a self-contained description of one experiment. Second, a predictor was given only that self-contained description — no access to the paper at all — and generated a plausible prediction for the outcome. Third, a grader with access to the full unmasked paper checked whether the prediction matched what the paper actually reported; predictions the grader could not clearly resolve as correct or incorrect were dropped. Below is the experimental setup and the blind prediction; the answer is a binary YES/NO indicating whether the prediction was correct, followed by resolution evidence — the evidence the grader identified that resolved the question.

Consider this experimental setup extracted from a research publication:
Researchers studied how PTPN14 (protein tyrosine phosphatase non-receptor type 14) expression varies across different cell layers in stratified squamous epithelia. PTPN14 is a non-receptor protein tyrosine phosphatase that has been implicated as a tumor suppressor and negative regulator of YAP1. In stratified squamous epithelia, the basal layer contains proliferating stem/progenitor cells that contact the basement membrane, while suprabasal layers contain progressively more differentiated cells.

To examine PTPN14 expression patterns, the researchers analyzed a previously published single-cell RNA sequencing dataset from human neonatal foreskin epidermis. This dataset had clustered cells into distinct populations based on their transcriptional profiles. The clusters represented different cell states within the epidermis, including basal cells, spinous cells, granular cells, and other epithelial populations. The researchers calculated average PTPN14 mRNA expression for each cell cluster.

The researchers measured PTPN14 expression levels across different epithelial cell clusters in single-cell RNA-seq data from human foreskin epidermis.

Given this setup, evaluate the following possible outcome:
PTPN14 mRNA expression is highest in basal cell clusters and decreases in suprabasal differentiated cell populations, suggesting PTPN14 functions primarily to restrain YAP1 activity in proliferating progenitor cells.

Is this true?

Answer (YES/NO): YES